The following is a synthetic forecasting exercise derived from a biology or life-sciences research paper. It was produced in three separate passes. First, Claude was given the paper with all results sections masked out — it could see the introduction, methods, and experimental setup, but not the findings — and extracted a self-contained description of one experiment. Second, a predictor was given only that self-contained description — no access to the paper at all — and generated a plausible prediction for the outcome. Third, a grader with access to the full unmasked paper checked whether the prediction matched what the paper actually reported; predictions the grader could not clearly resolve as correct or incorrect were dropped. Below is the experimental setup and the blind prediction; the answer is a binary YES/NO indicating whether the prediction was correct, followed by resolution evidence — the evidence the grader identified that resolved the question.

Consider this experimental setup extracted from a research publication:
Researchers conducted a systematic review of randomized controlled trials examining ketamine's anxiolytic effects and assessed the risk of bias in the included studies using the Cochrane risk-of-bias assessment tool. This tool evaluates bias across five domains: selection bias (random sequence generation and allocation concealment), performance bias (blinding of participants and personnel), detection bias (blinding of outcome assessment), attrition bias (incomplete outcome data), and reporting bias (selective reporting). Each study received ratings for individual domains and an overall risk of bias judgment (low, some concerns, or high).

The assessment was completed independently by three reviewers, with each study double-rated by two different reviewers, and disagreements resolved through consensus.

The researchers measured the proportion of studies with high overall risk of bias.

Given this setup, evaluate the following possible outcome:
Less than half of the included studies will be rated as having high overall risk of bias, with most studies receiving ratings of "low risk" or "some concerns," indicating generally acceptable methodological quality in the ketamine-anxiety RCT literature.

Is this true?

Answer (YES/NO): NO